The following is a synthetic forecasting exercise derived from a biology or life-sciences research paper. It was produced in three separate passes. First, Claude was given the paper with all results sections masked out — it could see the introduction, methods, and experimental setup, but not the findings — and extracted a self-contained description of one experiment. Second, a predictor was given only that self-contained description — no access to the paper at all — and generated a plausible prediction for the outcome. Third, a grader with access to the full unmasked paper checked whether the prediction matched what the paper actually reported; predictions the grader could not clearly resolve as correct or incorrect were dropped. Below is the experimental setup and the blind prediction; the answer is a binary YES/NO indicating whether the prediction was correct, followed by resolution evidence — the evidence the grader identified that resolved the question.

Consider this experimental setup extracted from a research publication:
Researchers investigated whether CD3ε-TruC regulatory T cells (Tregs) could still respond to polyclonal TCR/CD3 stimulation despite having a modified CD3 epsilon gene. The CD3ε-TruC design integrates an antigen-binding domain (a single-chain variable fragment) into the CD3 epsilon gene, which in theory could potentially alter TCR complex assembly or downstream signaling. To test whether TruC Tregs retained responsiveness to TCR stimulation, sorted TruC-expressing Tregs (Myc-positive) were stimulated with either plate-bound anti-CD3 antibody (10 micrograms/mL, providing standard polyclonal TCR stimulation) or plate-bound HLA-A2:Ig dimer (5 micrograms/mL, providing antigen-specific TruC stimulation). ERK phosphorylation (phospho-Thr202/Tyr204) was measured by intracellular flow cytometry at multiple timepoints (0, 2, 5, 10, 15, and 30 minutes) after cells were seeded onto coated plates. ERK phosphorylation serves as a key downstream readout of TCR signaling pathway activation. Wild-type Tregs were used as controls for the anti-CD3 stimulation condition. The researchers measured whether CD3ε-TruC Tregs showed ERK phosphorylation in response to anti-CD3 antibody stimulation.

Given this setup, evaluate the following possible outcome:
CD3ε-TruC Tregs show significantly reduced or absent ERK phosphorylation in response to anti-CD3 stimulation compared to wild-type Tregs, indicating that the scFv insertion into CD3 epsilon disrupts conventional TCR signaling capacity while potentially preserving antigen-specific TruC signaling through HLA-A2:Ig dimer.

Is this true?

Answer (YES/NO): NO